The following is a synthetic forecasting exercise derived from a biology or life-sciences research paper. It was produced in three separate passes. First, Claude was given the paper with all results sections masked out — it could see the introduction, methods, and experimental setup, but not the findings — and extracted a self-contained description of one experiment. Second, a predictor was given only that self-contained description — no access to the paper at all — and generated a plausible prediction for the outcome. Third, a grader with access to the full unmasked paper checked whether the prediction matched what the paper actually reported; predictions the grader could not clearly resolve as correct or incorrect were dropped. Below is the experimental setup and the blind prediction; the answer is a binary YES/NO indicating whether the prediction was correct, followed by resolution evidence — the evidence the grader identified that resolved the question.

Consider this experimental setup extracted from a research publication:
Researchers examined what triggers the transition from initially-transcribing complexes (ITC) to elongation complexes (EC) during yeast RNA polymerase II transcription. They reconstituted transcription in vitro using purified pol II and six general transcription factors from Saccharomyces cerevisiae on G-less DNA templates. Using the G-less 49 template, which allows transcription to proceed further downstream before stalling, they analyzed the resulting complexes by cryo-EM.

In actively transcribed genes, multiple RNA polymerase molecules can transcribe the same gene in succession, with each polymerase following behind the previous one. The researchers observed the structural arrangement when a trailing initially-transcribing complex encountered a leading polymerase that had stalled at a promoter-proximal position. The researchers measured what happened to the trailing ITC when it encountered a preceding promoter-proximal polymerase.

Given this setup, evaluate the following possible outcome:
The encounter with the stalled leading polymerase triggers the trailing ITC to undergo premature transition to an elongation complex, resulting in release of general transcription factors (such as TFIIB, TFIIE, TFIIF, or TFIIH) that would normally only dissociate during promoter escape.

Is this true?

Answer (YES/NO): NO